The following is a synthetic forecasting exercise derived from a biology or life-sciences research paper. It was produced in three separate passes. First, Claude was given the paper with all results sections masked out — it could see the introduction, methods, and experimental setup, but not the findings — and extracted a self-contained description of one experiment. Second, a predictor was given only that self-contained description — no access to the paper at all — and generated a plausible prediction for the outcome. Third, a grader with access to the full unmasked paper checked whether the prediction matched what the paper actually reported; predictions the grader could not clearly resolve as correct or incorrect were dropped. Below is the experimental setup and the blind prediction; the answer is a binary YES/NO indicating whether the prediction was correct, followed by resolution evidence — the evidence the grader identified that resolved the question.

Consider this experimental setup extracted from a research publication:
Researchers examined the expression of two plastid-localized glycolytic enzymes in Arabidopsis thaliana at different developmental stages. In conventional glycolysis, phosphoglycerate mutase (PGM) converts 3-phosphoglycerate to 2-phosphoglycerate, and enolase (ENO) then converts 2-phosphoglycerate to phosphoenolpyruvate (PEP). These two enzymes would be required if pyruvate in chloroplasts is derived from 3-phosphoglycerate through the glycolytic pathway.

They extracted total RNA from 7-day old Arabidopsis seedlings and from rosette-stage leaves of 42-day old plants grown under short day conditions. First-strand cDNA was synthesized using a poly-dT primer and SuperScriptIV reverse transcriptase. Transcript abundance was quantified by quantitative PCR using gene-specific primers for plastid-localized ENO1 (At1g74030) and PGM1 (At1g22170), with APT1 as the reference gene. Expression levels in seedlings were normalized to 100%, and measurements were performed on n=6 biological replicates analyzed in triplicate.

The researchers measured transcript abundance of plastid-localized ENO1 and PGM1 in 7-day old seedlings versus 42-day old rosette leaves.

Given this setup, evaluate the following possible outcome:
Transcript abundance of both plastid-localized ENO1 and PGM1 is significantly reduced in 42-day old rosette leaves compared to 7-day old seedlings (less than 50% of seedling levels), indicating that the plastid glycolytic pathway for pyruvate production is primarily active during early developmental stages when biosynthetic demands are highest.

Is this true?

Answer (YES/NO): YES